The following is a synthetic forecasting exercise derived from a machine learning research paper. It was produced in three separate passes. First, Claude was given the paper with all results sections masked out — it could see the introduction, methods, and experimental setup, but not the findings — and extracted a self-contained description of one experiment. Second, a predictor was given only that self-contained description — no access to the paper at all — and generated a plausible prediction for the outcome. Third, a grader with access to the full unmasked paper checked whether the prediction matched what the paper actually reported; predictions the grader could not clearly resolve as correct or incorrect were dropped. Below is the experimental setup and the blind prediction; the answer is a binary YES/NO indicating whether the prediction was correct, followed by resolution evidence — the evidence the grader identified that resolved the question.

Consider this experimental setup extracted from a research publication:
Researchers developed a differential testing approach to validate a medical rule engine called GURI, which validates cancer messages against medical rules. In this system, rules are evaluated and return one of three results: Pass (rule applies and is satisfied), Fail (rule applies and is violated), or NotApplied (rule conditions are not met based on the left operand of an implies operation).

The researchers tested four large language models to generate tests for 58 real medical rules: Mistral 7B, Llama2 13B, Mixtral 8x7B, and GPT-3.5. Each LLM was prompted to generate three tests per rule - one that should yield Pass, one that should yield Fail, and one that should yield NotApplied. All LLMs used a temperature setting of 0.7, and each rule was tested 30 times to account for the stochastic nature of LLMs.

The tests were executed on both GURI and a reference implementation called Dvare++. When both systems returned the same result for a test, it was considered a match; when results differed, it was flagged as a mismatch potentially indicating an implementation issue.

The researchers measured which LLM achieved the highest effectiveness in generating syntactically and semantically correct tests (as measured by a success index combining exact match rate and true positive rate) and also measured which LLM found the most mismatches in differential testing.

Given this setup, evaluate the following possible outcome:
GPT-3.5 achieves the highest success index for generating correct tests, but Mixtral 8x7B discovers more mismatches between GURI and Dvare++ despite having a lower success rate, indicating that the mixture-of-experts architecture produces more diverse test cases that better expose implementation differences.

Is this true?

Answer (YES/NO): NO